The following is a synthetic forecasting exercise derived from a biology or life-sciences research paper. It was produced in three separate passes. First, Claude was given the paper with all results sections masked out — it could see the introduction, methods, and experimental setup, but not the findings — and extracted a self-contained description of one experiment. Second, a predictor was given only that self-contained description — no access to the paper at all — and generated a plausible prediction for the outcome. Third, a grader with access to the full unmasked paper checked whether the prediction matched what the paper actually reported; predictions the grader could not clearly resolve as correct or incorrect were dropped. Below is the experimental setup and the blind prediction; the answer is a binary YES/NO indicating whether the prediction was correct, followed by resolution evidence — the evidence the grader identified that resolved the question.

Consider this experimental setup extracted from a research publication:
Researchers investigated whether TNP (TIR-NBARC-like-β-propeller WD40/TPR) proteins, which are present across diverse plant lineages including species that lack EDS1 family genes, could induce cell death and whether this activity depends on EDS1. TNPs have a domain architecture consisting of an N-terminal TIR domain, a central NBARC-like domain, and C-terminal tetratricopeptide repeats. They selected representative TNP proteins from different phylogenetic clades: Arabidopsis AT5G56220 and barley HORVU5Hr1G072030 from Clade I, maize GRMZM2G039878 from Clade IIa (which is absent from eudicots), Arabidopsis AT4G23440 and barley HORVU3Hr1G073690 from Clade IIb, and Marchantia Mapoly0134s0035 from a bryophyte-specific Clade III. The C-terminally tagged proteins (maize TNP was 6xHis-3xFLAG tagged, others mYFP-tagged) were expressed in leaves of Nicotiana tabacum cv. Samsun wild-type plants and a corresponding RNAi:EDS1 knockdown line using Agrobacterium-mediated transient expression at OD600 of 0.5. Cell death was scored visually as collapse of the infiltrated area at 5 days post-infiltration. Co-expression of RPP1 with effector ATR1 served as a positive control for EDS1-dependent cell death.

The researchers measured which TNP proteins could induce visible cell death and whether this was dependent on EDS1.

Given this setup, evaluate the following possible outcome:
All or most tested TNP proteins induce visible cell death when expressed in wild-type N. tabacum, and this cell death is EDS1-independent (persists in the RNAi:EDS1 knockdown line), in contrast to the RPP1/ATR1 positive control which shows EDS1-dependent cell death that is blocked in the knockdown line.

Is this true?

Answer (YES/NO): NO